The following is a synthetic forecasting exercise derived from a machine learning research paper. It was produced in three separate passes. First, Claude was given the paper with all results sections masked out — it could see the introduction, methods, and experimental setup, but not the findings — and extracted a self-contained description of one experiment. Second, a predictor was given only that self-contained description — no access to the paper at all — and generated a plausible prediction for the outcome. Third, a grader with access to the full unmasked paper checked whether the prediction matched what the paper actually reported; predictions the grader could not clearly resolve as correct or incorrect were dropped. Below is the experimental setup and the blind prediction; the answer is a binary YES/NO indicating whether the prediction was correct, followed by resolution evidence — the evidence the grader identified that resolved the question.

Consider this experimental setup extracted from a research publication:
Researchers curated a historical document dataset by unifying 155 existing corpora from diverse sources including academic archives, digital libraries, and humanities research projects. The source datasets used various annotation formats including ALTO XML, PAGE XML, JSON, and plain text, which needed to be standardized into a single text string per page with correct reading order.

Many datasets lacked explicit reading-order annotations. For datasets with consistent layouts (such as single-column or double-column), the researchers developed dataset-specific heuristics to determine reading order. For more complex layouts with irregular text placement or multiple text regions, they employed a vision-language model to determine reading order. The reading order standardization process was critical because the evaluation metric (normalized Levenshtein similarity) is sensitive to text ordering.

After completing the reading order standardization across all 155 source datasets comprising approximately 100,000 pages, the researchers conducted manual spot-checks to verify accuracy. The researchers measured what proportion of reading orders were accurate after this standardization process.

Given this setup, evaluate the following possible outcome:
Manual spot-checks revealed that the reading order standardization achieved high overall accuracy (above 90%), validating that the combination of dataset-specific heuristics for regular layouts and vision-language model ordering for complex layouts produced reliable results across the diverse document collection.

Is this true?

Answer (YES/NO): YES